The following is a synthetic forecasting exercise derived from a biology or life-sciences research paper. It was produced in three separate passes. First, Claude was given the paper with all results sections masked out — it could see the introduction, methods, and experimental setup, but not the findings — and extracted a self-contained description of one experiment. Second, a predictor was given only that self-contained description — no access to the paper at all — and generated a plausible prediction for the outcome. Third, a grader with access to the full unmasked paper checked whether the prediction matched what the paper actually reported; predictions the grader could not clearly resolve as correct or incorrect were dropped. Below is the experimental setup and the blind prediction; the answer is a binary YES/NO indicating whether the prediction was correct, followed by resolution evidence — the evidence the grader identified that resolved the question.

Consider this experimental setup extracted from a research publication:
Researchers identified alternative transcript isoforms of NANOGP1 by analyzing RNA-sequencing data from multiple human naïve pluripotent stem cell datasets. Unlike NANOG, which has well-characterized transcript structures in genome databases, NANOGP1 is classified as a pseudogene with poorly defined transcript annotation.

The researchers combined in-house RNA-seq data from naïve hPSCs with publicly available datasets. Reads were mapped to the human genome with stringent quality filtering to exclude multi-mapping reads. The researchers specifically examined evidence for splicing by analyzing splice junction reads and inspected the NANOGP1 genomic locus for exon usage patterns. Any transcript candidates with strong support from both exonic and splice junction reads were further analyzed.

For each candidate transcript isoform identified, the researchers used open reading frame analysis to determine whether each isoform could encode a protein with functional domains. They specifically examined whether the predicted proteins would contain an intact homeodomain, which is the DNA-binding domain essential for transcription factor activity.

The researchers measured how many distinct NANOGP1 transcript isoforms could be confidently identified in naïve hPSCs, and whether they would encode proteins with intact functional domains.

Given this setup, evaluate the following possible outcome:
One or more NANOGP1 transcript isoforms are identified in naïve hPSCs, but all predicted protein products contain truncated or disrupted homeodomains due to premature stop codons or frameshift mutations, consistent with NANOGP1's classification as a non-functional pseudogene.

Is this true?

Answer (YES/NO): NO